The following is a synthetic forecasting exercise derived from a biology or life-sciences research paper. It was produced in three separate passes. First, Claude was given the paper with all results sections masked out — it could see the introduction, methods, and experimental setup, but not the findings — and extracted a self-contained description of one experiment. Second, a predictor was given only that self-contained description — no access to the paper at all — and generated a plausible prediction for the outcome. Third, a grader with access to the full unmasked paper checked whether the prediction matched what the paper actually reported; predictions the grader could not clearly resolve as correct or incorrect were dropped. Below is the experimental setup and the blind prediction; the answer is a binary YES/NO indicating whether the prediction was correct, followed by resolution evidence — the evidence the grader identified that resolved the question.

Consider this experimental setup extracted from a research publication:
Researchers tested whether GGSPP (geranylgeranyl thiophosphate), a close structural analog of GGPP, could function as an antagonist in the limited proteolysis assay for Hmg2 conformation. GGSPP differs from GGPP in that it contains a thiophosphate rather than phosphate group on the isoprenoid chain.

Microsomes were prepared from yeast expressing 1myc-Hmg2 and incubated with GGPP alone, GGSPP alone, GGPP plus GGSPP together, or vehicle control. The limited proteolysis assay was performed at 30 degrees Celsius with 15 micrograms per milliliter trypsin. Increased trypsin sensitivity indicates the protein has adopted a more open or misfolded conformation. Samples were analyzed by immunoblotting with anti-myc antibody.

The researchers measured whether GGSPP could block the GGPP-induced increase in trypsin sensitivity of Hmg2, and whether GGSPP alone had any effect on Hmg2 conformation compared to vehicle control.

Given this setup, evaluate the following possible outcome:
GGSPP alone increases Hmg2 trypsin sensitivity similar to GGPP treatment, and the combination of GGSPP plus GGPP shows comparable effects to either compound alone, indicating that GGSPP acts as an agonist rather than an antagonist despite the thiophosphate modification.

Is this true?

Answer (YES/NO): NO